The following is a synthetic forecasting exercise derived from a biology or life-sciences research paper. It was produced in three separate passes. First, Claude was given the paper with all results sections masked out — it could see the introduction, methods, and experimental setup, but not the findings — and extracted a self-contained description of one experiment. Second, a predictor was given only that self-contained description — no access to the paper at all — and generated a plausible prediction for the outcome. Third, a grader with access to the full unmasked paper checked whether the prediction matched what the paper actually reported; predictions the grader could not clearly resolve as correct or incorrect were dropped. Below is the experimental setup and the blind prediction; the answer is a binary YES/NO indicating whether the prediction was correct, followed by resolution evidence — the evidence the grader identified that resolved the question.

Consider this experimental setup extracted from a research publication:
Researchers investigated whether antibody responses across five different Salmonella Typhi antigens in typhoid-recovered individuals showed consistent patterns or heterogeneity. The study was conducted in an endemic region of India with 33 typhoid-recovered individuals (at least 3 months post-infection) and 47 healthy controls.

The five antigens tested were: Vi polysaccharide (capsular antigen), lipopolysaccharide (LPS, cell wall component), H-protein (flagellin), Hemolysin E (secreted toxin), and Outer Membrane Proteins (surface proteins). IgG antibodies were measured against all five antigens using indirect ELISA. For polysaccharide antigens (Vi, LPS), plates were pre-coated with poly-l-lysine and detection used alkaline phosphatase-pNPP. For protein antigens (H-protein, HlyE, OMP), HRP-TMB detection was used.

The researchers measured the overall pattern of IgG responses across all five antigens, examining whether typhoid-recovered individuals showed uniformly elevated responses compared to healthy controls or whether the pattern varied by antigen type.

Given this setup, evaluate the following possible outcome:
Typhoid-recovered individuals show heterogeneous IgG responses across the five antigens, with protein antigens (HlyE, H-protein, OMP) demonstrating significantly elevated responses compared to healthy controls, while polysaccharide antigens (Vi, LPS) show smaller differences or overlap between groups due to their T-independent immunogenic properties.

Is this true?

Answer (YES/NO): NO